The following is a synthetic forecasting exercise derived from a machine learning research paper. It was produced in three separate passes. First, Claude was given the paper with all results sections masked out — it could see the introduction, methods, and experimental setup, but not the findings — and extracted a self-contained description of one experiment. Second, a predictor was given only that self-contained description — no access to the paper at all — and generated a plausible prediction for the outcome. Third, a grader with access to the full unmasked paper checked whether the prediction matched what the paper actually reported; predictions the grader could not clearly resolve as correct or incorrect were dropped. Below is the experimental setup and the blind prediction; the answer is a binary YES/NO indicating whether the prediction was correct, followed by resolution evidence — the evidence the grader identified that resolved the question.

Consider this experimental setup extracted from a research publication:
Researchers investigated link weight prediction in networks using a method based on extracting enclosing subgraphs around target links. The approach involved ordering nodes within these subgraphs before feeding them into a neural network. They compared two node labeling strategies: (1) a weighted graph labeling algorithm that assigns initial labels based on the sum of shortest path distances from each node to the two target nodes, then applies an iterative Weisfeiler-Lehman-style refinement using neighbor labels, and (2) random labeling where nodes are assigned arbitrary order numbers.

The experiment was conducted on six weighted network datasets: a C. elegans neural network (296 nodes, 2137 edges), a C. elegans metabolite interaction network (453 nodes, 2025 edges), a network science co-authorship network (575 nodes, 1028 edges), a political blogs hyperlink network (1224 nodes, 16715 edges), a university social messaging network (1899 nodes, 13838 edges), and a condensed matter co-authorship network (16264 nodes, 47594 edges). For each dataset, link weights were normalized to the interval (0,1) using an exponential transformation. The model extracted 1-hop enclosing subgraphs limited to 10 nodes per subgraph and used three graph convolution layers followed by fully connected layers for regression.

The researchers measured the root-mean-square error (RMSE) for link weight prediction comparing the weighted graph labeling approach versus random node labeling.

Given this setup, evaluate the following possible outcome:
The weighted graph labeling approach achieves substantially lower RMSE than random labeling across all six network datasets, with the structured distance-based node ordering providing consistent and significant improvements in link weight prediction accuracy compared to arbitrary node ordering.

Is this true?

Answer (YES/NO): YES